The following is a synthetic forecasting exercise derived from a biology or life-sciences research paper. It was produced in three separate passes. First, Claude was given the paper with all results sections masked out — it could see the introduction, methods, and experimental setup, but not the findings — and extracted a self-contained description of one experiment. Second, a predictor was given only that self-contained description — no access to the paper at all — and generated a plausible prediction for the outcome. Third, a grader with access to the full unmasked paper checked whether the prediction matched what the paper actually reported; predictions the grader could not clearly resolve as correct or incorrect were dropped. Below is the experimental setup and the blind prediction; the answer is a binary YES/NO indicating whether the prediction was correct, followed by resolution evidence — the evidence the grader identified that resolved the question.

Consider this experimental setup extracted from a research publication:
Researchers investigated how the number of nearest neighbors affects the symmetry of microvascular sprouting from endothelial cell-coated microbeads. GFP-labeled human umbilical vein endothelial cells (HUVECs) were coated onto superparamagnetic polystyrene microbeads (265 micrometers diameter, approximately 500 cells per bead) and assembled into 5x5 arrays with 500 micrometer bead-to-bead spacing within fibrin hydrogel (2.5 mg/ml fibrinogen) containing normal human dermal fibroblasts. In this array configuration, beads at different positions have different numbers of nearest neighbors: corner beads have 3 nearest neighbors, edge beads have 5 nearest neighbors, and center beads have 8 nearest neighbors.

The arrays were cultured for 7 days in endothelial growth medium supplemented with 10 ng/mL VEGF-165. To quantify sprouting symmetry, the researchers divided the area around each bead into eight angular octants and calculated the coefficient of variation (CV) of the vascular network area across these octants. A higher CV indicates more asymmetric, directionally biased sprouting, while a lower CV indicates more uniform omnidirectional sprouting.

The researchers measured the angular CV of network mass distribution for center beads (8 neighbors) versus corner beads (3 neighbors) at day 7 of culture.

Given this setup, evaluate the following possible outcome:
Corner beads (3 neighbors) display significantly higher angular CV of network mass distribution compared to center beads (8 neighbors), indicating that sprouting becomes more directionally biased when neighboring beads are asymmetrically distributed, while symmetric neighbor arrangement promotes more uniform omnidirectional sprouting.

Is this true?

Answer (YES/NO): YES